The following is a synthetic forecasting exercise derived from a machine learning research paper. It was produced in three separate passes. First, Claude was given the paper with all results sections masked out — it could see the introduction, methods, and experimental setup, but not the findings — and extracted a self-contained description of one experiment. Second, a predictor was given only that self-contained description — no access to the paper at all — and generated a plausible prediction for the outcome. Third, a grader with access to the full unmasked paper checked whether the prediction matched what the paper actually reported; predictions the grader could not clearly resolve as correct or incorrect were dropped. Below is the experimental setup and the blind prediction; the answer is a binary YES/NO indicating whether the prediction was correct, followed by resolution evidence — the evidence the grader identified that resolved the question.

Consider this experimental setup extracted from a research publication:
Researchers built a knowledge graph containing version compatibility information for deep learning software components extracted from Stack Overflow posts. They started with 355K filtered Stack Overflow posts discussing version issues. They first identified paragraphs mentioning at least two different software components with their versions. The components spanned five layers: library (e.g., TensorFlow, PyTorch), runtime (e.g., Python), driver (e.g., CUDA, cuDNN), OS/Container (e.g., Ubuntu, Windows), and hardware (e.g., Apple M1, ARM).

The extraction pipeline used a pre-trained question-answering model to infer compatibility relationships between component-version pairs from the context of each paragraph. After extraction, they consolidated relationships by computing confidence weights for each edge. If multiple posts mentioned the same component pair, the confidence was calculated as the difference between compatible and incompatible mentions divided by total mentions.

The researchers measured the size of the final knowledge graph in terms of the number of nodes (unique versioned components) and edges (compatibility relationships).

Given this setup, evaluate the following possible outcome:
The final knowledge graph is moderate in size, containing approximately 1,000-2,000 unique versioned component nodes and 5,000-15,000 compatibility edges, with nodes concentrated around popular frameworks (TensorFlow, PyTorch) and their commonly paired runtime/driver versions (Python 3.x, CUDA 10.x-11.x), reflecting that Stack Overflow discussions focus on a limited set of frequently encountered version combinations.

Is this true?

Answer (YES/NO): NO